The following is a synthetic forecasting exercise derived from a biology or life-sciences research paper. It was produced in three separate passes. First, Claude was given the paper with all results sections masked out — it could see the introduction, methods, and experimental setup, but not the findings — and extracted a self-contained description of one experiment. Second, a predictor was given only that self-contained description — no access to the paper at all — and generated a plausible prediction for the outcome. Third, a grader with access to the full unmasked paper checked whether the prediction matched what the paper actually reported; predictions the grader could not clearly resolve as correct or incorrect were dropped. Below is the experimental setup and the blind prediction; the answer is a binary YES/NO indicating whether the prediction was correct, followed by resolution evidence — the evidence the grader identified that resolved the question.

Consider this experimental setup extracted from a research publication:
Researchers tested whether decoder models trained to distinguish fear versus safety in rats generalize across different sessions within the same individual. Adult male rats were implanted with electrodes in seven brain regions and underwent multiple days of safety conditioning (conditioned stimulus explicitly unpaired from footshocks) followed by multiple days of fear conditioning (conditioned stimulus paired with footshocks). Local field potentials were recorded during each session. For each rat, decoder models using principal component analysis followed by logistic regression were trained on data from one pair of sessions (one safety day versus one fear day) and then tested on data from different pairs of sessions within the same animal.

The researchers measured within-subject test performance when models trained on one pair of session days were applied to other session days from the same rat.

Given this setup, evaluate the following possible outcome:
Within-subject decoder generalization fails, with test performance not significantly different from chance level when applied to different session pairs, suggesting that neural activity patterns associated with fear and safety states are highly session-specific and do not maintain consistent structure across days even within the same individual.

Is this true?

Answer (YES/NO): NO